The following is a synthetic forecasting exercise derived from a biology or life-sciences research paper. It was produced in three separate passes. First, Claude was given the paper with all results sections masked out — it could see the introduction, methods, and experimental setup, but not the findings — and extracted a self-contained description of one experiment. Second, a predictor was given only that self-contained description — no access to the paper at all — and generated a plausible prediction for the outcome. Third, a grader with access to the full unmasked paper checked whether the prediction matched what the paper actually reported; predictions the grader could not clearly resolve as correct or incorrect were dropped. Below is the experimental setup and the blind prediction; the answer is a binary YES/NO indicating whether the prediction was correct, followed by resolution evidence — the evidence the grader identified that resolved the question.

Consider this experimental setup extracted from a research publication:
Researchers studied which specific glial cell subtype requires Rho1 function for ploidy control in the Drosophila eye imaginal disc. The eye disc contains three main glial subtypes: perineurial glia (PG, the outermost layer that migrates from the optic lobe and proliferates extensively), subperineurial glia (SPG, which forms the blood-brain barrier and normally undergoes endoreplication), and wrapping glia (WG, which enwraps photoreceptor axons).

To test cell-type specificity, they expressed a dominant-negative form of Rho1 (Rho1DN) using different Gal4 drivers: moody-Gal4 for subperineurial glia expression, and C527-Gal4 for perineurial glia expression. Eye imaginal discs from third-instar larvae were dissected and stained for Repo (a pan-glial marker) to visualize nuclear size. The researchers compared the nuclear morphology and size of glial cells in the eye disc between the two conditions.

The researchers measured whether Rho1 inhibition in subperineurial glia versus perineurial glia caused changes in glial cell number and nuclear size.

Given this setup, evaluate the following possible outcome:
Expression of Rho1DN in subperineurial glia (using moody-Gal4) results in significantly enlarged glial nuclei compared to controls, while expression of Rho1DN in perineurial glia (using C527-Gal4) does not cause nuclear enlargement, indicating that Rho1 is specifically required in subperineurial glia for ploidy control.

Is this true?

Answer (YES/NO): NO